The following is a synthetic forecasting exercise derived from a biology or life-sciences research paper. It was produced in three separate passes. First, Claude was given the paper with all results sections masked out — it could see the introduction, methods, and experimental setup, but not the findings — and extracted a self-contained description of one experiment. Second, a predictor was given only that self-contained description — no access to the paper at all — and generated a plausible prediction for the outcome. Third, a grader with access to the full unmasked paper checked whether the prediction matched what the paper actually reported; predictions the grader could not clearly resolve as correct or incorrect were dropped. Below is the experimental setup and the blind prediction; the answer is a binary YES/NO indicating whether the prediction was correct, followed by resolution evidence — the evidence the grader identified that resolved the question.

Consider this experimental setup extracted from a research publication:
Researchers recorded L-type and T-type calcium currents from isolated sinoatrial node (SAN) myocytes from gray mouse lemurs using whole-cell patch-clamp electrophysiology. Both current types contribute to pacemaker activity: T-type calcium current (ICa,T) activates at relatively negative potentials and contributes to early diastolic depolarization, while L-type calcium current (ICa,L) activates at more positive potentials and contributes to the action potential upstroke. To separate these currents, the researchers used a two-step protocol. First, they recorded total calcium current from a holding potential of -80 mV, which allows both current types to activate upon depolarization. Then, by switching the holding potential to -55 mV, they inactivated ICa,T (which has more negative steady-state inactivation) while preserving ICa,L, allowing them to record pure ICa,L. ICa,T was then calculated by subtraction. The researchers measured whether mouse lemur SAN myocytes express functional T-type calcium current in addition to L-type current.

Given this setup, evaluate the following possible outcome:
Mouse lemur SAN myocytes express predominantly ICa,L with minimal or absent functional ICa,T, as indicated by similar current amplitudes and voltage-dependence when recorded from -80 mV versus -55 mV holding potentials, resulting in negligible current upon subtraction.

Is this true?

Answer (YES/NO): NO